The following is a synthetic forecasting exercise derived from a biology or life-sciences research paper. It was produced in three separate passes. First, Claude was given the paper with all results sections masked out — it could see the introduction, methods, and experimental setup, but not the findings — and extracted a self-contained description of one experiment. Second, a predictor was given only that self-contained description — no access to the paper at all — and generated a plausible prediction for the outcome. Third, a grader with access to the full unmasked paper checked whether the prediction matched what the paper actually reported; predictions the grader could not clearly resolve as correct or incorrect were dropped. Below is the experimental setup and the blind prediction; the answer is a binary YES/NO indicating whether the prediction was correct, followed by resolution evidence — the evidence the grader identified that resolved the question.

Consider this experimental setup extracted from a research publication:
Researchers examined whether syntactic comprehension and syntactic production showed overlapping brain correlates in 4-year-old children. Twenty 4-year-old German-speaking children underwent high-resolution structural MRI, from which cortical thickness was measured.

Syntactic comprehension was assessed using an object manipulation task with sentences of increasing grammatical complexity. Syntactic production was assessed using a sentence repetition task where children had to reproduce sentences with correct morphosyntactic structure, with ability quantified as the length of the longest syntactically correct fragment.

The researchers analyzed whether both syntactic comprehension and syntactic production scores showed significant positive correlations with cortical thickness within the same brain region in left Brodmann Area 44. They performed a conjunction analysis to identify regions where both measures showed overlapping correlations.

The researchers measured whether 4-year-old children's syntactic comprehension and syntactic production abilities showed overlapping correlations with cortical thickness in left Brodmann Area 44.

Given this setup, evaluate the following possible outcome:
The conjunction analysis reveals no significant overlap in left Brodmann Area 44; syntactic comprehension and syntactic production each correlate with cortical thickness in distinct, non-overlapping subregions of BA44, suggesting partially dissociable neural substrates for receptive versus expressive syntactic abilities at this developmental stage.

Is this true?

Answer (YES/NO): NO